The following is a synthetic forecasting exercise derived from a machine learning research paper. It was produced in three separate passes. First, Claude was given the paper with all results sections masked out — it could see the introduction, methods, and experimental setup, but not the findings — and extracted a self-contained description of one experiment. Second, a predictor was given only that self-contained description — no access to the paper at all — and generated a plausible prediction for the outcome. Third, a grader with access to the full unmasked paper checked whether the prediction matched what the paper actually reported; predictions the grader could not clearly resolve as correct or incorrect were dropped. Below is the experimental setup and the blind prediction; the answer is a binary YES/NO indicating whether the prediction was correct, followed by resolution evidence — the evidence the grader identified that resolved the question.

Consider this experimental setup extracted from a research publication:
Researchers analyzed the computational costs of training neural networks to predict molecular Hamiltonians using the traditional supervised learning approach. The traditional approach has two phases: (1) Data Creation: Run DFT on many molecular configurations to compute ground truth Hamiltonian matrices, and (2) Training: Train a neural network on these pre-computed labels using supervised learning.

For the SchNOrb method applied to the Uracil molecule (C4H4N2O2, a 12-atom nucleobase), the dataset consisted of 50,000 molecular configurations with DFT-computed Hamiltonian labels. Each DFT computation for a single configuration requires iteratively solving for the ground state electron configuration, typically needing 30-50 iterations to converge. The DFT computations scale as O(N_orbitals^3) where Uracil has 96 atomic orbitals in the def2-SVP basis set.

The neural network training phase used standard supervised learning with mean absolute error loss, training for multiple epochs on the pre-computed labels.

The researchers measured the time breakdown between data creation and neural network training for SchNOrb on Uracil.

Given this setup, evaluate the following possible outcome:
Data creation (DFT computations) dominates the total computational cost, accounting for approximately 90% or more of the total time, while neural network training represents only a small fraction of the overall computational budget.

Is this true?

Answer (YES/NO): NO